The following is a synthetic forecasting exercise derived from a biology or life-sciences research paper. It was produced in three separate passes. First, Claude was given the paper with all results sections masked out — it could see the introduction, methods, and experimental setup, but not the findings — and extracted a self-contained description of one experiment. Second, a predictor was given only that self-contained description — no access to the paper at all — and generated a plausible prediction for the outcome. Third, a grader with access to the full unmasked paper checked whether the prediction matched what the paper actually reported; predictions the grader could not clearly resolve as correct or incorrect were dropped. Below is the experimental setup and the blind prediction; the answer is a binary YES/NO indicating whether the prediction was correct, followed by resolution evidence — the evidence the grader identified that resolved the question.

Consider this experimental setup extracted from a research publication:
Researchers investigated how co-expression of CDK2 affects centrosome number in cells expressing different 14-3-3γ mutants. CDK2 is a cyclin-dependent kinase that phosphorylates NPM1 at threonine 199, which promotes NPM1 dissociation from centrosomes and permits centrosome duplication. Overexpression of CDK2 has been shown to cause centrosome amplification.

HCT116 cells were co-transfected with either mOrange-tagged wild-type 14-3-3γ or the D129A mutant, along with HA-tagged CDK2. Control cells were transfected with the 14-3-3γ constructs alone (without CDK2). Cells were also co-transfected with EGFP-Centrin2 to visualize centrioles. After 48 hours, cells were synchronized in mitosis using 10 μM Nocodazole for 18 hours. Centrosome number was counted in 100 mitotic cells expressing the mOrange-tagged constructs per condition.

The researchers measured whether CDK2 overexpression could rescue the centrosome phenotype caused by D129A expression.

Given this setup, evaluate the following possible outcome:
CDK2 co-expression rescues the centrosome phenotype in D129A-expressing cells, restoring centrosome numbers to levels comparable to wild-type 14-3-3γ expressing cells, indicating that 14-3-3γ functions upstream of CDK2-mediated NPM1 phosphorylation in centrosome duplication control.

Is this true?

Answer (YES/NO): NO